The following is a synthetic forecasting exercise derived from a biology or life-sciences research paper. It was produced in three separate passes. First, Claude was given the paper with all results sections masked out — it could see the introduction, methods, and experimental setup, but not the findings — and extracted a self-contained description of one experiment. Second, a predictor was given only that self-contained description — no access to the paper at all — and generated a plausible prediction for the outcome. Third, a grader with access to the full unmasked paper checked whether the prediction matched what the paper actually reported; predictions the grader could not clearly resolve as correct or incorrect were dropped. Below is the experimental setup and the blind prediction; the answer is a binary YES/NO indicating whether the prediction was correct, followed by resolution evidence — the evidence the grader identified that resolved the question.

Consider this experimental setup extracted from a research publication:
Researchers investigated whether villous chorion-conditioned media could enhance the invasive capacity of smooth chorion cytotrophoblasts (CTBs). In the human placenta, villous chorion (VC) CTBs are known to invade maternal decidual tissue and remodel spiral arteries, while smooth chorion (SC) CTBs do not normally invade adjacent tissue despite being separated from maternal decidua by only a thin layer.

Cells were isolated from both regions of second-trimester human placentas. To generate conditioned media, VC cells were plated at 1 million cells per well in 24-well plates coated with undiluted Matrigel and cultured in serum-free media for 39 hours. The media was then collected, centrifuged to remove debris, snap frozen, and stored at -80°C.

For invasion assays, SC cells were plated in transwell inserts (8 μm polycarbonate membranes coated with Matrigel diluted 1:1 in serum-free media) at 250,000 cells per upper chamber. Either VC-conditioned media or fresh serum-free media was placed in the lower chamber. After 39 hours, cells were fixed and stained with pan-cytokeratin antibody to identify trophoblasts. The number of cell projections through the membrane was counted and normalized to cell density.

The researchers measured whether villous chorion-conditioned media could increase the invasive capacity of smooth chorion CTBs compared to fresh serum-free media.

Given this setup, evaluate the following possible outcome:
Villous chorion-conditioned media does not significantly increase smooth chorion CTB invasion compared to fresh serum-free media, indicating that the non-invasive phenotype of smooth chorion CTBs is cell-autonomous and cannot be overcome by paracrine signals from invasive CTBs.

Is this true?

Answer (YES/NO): NO